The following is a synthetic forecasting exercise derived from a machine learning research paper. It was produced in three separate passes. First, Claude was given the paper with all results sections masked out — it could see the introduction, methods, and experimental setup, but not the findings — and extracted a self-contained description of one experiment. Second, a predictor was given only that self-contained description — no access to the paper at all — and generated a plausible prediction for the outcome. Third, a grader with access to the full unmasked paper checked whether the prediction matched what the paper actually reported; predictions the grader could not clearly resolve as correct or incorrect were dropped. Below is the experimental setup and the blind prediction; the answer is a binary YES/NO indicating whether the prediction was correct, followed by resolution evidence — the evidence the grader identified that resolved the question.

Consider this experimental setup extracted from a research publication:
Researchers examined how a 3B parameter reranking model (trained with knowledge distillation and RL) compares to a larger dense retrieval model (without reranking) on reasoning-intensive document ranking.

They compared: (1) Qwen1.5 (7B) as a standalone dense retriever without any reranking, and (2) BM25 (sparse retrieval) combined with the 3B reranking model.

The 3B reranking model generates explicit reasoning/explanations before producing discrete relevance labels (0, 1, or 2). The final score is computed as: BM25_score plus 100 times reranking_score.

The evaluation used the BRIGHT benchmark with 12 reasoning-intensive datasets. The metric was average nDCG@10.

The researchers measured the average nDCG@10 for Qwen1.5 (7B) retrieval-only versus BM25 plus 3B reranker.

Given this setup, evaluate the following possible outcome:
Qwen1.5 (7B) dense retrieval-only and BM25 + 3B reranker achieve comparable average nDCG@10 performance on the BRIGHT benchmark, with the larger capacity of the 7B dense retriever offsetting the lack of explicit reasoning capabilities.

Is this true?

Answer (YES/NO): NO